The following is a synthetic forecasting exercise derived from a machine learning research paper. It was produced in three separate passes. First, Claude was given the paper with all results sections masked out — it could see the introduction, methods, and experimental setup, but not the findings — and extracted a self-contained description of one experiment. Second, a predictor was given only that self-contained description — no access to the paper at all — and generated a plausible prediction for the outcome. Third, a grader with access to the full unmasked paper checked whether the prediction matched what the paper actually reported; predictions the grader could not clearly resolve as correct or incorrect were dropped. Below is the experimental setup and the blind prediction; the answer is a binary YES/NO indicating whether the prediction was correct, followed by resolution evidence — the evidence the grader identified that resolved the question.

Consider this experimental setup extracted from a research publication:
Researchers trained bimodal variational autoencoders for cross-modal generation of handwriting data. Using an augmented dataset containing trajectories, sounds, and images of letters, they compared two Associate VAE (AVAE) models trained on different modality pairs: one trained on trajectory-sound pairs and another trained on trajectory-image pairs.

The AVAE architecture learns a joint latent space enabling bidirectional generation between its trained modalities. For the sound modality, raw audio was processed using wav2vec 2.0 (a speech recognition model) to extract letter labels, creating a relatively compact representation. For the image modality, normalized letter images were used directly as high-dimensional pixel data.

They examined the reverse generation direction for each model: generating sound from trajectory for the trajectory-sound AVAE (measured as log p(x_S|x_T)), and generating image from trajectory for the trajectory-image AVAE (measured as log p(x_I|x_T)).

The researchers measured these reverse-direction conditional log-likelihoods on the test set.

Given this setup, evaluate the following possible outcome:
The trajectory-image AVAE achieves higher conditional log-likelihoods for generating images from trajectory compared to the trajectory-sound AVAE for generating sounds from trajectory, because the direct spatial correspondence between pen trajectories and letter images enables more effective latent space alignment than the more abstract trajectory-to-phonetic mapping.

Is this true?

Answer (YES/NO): NO